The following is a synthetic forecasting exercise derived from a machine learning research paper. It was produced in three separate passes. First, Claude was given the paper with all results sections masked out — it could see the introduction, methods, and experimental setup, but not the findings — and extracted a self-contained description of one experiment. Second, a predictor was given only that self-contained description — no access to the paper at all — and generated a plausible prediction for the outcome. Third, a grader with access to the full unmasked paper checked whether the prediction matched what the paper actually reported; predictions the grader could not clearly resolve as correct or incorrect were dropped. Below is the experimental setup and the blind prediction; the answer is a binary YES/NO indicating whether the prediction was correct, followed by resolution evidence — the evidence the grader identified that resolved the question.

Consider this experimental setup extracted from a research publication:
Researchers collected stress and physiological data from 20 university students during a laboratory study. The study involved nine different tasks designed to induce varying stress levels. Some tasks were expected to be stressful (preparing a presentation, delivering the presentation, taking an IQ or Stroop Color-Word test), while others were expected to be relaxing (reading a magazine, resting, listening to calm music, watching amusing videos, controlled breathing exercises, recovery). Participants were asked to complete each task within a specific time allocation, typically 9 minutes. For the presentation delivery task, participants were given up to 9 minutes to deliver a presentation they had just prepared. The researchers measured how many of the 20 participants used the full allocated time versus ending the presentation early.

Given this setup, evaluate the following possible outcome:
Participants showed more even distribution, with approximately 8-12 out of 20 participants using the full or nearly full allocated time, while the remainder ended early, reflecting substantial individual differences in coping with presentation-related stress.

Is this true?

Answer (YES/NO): YES